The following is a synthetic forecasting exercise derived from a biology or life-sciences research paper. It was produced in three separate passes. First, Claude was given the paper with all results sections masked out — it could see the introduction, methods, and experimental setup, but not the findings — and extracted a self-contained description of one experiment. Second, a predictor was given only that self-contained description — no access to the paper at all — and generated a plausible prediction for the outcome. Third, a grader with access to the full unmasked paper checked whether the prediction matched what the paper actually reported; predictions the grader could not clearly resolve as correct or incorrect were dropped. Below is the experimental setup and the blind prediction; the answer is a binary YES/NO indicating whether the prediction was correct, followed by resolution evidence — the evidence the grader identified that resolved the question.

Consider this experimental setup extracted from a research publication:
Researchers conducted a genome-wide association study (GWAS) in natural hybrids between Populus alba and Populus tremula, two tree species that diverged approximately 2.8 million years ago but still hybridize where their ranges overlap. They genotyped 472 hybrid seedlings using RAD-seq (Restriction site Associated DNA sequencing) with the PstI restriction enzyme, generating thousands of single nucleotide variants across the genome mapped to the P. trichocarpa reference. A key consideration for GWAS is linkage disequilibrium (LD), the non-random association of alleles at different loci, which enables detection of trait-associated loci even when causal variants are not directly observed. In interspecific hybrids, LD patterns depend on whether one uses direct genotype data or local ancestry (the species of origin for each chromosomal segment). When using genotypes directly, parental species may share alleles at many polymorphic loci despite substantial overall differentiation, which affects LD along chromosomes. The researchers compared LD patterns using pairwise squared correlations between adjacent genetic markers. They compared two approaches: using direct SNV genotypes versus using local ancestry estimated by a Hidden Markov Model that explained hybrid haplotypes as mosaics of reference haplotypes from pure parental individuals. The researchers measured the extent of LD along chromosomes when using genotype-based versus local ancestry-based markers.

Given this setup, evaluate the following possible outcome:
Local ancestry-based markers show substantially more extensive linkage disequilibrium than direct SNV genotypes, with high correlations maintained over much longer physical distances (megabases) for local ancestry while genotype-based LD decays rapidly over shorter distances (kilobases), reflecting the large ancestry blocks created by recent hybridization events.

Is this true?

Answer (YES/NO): YES